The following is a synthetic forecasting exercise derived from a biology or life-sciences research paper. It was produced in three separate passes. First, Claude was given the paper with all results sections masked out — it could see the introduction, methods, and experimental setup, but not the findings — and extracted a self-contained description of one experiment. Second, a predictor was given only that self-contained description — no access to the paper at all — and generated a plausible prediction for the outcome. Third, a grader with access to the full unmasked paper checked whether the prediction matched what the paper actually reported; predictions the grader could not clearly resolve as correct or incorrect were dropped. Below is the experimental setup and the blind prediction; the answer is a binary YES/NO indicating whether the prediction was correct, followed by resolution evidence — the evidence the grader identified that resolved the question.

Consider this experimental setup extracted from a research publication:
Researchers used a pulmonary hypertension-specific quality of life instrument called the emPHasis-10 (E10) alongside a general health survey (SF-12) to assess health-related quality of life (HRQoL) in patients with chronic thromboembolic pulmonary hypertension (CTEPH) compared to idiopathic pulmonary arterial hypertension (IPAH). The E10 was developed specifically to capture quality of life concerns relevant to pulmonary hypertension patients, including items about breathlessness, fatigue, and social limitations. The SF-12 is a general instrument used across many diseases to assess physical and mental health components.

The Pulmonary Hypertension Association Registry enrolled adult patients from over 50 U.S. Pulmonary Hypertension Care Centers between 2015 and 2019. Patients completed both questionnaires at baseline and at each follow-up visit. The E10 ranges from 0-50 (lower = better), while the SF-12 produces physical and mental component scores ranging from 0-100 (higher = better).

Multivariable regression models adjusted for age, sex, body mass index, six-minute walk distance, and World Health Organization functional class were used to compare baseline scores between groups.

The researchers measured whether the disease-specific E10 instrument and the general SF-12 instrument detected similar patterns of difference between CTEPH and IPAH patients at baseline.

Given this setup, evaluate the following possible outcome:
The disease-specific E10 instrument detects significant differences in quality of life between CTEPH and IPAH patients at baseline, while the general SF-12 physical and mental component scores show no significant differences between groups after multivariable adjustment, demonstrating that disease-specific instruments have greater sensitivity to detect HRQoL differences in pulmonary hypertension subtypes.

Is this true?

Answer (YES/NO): YES